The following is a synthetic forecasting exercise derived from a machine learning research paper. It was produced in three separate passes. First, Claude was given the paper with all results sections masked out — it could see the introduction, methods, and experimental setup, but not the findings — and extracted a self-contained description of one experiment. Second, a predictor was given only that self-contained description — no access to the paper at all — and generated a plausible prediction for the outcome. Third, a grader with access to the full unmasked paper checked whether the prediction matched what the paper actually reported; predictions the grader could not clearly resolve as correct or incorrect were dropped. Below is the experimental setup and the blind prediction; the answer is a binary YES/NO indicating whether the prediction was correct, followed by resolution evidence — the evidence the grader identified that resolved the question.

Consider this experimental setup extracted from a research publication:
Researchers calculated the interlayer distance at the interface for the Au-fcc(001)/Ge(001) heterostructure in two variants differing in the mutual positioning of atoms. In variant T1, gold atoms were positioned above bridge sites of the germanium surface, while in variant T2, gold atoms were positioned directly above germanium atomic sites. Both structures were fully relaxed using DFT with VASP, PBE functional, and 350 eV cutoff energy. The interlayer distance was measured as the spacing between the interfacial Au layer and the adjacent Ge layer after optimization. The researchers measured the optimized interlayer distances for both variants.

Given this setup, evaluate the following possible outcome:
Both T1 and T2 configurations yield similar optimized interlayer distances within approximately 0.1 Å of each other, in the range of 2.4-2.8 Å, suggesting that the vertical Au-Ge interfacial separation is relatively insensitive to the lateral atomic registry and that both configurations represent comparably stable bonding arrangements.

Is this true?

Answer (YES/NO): NO